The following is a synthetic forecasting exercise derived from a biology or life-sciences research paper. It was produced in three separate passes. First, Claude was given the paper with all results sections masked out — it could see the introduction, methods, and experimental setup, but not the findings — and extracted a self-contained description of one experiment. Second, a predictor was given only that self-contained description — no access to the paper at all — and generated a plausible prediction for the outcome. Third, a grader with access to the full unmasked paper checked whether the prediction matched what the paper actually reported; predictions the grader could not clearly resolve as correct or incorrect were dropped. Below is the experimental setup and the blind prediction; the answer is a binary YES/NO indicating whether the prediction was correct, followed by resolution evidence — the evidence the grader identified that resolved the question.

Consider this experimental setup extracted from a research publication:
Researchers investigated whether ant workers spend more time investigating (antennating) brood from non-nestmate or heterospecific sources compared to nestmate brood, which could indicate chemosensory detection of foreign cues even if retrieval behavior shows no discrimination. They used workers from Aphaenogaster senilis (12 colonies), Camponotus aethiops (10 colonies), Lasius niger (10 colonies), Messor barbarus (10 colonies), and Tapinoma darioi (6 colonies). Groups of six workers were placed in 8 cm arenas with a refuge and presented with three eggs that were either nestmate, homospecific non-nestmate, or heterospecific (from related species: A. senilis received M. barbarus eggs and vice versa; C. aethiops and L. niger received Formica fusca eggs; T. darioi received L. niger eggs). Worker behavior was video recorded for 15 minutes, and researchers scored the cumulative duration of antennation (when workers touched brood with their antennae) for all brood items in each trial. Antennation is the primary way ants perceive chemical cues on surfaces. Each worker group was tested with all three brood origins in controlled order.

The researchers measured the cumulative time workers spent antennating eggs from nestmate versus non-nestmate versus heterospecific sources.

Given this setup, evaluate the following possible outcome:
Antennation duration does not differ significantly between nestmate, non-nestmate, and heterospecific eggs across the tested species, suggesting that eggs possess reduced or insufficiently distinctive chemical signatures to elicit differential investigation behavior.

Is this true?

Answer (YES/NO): NO